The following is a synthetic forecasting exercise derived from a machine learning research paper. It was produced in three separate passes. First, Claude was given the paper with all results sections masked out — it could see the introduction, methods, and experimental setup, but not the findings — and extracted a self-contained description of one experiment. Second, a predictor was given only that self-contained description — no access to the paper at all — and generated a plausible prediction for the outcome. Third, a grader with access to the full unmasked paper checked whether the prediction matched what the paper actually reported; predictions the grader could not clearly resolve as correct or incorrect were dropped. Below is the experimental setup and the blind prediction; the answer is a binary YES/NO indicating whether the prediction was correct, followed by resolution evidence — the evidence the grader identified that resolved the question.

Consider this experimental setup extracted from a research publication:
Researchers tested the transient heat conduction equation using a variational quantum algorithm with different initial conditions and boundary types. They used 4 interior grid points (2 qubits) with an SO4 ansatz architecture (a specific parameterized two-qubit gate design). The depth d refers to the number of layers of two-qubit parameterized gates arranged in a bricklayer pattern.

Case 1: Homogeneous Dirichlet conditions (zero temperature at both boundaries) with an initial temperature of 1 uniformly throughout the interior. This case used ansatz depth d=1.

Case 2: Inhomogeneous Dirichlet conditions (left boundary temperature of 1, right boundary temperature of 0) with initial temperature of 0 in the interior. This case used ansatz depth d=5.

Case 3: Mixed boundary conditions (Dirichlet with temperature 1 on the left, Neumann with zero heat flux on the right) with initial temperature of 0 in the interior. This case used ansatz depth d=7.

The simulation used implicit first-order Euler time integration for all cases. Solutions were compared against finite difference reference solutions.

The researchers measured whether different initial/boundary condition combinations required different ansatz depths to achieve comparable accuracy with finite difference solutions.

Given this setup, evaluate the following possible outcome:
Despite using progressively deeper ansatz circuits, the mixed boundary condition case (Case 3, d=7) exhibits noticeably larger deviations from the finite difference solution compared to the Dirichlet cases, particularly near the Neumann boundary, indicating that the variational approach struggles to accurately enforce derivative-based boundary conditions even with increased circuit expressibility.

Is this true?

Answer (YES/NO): NO